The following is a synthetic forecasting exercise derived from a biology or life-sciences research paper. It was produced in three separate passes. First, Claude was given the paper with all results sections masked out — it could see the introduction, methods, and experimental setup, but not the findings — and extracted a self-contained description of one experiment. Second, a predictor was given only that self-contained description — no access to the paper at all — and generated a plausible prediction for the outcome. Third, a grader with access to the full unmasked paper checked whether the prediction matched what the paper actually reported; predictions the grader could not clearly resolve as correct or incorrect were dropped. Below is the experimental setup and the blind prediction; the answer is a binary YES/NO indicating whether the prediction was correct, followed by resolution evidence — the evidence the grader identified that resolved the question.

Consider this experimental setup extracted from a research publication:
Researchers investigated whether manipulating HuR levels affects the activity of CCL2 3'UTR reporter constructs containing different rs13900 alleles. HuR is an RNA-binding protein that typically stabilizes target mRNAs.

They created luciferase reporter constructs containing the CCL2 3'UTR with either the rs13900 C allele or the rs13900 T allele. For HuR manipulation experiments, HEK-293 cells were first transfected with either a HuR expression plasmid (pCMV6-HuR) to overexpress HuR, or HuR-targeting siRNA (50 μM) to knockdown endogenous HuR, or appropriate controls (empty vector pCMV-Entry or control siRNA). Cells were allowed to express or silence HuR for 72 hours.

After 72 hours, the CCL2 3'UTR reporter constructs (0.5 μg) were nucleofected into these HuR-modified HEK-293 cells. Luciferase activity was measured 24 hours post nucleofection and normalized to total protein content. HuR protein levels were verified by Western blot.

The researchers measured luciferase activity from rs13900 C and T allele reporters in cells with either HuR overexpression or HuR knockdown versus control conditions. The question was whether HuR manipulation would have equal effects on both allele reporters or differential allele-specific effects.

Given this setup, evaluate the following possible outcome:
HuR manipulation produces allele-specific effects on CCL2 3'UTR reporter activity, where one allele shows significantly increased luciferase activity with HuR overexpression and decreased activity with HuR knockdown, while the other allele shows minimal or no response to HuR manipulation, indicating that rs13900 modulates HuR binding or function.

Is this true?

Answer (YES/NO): YES